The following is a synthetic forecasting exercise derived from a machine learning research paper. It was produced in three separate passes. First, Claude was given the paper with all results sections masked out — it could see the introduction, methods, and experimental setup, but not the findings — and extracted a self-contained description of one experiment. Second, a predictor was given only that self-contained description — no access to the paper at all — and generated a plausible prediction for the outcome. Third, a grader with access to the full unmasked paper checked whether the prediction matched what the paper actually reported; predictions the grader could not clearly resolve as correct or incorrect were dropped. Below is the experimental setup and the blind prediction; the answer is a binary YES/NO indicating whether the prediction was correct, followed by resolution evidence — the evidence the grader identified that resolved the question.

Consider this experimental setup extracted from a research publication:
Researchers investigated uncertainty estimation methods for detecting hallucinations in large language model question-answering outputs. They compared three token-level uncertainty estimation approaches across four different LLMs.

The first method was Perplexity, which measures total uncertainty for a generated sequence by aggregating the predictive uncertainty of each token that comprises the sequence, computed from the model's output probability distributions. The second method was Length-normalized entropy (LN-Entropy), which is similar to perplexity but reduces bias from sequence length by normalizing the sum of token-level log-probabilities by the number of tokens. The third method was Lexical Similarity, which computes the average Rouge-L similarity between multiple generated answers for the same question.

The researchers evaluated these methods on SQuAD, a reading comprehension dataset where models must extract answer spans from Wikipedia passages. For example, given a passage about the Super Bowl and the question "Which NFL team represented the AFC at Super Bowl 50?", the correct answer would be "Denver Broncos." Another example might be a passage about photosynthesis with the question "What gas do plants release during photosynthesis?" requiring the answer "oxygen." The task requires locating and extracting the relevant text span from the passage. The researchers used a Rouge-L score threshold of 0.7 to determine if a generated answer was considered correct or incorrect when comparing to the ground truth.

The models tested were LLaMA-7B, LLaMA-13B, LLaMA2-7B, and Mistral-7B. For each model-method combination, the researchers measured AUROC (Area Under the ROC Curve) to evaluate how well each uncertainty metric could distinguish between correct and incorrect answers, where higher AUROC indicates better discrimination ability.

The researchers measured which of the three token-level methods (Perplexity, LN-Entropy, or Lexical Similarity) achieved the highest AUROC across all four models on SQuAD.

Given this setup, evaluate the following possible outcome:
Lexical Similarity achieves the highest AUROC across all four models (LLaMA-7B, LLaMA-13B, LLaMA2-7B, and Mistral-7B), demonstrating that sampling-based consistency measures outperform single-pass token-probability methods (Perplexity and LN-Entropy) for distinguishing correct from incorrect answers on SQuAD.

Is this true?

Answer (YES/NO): YES